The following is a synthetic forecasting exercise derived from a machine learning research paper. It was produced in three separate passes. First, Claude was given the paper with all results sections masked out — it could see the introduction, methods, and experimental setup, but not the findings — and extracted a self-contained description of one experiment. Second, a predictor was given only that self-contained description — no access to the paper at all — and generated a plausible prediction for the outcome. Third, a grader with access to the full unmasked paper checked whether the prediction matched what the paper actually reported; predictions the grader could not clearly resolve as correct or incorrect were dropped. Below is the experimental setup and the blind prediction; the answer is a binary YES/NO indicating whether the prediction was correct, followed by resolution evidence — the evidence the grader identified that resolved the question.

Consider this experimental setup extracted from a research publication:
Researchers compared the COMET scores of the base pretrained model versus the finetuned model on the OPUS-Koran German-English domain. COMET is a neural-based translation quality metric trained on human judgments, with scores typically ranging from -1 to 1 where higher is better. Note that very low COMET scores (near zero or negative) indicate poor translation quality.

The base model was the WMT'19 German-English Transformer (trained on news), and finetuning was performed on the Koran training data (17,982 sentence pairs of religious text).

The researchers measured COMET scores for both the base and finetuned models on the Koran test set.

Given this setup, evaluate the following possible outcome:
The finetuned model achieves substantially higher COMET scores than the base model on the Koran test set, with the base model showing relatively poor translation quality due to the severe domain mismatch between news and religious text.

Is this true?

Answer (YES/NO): YES